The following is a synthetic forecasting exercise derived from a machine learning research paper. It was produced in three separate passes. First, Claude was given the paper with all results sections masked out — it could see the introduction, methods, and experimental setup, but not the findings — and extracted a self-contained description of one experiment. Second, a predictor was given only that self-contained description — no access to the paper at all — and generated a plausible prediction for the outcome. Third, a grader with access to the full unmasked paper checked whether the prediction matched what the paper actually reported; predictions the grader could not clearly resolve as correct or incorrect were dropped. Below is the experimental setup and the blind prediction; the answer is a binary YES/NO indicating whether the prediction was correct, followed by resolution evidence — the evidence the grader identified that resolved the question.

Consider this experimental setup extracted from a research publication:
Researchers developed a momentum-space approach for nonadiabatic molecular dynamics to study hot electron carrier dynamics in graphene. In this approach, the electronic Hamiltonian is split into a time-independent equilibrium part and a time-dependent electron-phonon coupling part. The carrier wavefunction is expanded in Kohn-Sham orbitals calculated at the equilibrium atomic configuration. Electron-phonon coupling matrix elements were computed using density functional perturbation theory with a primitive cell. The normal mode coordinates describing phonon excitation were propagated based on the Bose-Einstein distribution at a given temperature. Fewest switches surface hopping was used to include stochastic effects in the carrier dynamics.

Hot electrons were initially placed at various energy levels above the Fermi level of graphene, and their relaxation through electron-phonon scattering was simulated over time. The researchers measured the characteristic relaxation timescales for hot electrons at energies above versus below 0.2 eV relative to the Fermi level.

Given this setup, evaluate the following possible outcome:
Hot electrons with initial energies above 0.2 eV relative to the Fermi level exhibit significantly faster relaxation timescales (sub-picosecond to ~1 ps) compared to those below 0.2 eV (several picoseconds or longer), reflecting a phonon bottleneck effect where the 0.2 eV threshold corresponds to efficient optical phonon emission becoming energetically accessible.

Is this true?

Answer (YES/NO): NO